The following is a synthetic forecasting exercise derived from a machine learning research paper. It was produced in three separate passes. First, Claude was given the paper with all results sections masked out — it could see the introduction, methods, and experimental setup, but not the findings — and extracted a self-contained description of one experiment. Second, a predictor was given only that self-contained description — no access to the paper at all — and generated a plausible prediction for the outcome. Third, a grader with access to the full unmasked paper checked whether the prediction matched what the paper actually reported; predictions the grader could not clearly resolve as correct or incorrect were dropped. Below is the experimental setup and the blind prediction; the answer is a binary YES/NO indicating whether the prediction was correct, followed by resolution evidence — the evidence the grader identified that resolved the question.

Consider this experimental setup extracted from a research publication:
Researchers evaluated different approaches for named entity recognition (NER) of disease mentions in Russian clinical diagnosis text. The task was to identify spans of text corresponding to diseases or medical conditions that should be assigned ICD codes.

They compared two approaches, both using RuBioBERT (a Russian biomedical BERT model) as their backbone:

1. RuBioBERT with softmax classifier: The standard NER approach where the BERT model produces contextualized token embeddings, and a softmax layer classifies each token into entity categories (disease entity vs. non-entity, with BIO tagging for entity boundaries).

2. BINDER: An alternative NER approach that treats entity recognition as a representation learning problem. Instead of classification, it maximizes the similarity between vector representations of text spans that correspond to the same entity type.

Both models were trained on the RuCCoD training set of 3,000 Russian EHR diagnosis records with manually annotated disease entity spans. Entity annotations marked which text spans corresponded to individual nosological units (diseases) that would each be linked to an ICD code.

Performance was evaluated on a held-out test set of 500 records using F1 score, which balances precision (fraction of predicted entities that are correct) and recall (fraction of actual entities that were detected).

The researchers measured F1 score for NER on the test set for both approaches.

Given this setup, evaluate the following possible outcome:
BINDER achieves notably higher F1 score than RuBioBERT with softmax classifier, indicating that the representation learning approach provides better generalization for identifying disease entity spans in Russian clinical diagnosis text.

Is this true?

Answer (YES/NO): NO